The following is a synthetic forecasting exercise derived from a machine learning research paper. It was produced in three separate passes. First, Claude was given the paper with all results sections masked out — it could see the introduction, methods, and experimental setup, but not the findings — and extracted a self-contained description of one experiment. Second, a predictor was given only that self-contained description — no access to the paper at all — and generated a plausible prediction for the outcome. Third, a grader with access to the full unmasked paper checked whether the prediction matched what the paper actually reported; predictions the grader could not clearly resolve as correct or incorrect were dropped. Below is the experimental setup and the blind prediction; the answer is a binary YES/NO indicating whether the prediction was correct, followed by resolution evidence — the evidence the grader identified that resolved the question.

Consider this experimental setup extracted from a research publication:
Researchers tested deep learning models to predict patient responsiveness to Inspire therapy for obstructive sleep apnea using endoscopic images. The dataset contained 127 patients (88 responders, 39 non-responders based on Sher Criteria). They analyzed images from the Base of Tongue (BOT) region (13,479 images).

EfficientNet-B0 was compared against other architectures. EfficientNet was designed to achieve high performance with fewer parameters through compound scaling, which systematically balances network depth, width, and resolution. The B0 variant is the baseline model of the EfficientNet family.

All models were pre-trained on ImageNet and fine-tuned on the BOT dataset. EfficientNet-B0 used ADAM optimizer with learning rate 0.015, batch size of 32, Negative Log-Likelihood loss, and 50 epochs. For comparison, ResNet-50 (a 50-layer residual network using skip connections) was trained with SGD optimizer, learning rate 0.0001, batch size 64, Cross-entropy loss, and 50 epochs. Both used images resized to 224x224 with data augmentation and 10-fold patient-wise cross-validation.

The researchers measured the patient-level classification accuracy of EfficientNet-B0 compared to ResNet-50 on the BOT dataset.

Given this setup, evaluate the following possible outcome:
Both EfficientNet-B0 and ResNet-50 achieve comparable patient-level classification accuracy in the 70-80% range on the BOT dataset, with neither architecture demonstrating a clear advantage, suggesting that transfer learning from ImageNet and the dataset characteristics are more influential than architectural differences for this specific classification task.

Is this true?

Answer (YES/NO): NO